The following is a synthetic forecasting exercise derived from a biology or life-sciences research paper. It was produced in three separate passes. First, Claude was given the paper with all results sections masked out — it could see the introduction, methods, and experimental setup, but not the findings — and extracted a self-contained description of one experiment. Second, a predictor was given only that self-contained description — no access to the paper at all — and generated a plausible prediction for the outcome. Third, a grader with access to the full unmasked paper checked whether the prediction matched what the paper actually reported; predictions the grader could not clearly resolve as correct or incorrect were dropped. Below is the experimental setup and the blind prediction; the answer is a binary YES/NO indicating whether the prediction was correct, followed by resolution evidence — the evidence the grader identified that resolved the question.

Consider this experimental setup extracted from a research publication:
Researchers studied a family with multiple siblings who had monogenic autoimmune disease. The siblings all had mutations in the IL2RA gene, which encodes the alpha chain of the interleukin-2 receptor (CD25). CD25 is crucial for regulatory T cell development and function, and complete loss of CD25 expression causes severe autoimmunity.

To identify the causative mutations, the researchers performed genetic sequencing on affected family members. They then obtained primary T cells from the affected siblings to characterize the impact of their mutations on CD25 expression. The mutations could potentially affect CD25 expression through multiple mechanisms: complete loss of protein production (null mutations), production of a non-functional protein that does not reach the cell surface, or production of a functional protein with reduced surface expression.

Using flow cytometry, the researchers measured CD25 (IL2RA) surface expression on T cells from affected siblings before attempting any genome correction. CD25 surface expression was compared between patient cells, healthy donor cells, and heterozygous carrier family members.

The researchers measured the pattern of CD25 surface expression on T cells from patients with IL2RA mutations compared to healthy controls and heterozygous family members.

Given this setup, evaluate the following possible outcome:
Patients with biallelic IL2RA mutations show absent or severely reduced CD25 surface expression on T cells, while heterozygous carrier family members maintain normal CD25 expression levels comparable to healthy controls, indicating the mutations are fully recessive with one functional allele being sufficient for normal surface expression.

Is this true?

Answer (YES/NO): NO